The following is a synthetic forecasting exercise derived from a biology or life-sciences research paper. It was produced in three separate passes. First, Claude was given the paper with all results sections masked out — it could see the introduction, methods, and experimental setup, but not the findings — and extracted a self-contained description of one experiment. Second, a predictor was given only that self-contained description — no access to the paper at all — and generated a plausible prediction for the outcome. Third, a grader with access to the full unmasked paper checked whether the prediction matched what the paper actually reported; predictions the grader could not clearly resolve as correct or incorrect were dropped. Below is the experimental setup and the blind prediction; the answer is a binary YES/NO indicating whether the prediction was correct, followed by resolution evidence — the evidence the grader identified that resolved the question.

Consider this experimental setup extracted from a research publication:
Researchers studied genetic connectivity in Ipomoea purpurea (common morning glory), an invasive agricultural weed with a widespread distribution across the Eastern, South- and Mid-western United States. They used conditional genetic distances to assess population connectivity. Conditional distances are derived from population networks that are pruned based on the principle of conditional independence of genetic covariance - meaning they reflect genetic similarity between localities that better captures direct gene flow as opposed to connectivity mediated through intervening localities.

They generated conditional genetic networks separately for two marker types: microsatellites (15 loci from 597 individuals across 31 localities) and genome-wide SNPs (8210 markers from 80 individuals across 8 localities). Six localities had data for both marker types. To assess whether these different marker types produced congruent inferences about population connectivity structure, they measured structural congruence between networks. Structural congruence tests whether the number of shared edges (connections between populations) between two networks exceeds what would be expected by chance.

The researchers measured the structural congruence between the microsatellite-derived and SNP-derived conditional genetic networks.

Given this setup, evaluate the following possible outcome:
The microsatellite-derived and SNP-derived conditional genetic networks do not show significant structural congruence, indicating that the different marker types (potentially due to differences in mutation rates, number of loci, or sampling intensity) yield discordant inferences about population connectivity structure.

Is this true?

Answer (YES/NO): YES